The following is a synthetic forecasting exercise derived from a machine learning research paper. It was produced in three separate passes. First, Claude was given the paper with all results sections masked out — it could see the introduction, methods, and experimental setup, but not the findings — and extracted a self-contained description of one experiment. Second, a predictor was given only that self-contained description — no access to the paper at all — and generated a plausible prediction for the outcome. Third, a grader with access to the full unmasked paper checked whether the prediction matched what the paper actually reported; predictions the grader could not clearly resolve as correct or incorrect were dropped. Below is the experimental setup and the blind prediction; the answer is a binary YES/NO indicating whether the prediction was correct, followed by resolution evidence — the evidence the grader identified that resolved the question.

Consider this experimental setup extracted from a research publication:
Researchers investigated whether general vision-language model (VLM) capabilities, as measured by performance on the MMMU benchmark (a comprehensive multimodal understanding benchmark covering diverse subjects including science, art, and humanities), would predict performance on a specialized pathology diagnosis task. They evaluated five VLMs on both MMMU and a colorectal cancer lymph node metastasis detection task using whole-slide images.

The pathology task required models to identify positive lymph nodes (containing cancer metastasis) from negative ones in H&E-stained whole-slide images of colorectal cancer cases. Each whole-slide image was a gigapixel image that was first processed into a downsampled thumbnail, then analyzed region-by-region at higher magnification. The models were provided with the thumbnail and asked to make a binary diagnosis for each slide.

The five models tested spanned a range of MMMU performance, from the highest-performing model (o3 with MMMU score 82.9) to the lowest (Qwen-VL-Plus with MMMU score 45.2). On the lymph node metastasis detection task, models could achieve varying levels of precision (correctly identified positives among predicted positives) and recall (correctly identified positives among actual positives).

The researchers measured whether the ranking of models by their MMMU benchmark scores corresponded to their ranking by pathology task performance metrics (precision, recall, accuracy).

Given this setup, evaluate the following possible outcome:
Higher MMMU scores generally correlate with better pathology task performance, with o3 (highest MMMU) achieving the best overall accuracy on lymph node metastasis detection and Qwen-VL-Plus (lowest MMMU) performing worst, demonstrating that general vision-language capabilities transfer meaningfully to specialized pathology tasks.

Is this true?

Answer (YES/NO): NO